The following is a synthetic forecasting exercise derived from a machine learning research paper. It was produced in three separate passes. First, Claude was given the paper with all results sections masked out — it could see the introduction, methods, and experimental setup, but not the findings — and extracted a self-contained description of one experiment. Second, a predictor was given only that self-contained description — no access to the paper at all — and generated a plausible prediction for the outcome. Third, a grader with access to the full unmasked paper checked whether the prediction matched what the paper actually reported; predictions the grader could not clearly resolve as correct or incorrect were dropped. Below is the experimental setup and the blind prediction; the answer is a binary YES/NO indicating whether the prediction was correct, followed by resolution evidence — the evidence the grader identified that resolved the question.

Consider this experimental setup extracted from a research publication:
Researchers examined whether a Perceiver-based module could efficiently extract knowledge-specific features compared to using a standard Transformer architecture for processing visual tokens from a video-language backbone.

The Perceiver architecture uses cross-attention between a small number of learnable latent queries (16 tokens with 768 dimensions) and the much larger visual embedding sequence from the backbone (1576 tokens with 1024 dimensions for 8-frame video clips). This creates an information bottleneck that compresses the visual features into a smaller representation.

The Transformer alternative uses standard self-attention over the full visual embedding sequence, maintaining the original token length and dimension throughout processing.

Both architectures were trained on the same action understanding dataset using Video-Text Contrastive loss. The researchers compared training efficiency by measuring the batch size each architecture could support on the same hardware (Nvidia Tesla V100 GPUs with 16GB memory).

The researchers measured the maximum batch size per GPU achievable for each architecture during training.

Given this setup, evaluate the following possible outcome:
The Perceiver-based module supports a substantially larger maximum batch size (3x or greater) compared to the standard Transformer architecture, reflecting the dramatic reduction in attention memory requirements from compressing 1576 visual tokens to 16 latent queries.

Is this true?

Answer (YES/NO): YES